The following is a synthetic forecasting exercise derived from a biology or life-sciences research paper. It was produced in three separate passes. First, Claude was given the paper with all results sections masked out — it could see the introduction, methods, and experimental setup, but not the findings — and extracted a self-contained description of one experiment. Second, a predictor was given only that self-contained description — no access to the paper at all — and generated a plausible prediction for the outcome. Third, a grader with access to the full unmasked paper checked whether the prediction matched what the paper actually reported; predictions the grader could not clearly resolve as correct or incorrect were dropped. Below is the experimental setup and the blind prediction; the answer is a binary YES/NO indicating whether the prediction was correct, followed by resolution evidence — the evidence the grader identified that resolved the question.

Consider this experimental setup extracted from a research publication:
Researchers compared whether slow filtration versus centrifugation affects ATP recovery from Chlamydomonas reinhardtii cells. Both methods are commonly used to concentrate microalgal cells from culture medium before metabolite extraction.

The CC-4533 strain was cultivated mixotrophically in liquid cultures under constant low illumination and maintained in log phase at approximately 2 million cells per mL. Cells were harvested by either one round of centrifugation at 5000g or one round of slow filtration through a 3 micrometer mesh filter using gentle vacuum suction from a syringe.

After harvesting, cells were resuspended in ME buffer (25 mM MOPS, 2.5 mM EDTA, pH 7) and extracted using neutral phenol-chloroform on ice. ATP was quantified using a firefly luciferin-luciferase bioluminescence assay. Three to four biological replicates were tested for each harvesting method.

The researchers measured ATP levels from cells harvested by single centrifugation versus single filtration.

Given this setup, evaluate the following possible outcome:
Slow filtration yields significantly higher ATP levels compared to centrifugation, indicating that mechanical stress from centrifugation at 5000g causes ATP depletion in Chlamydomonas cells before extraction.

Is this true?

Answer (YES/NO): NO